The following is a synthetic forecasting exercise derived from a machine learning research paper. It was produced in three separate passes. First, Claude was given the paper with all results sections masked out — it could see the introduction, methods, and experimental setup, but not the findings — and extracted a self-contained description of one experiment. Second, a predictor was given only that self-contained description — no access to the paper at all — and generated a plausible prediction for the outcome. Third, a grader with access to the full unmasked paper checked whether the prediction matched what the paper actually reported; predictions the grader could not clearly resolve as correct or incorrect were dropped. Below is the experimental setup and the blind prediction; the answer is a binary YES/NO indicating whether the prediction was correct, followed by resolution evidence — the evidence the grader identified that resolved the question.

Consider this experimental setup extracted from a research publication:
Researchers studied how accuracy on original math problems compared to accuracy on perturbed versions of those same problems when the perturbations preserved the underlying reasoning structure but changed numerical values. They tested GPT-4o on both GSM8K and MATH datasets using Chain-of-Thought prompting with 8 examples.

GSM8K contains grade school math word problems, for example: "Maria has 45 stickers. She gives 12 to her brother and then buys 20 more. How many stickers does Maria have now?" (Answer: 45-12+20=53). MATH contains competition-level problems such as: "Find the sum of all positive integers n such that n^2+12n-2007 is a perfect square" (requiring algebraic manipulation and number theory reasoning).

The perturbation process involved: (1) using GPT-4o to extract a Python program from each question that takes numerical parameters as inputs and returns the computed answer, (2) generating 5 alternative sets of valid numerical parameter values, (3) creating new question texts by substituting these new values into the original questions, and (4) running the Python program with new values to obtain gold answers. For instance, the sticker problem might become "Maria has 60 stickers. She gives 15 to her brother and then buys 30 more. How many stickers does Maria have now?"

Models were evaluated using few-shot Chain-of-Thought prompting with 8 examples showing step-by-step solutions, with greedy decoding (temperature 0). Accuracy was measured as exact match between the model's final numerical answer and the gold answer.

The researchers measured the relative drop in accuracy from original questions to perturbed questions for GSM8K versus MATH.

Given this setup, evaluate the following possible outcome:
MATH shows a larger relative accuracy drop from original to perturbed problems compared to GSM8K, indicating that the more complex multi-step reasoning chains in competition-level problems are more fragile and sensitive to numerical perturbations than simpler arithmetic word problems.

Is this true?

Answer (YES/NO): YES